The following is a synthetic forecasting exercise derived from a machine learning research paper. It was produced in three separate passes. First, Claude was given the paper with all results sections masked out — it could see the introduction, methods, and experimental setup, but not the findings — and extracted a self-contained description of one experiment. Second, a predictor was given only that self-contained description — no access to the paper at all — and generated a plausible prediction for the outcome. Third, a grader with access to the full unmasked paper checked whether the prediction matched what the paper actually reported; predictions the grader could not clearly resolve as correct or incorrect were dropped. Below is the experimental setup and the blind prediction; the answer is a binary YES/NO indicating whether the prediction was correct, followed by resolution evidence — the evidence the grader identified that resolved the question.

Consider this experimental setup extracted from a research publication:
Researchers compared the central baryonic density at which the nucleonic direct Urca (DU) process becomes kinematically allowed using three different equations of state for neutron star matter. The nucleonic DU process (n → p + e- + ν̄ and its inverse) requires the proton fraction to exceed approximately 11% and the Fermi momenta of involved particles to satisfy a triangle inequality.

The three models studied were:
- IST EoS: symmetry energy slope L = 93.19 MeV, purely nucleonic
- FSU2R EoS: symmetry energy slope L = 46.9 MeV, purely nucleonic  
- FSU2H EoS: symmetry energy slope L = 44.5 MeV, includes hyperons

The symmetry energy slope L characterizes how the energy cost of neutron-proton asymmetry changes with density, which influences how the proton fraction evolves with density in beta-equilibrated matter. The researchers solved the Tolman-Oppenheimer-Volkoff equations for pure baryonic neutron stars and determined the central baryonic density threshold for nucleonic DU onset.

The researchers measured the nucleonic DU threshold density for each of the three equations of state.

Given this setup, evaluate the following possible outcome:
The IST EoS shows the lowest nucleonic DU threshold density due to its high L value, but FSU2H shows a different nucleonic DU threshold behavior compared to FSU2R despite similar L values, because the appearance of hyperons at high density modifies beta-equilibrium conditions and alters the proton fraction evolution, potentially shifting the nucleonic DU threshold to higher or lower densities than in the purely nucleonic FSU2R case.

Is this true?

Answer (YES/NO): NO